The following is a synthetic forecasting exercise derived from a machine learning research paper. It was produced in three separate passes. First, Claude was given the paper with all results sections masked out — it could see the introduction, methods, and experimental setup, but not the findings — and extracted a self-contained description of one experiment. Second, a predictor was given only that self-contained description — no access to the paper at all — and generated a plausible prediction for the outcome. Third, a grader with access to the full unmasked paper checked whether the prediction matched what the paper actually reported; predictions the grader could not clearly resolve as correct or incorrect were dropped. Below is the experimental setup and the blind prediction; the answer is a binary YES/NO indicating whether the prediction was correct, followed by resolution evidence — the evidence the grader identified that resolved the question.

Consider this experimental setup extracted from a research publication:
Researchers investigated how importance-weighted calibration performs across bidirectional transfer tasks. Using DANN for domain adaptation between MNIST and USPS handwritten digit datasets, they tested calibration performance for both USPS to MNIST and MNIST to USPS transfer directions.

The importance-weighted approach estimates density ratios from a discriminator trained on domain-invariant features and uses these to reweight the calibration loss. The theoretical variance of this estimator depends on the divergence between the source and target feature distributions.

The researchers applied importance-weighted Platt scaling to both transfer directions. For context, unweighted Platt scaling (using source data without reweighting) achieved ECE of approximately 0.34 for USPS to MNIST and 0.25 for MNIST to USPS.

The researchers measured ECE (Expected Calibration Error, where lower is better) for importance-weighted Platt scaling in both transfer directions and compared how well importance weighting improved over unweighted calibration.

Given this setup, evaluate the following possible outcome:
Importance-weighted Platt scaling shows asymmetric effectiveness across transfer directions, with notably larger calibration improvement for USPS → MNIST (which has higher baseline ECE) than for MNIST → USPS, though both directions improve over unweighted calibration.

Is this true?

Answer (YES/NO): NO